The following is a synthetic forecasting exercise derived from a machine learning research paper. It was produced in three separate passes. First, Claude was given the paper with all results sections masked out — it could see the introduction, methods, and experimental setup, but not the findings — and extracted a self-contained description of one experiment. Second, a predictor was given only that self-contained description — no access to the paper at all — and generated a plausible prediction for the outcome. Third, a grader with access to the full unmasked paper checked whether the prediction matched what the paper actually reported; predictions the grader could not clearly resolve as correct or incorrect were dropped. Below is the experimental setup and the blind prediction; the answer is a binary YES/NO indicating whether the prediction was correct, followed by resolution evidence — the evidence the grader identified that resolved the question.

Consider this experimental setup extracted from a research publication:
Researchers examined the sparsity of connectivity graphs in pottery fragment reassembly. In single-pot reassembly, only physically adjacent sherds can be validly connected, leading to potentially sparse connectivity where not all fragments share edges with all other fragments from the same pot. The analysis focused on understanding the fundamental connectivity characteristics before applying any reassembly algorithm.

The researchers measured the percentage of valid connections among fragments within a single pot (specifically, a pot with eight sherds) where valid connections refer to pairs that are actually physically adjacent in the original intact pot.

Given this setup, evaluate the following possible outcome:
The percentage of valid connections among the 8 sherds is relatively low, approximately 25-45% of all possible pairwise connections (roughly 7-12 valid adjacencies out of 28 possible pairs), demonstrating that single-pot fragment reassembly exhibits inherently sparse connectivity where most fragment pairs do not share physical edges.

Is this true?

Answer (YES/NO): NO